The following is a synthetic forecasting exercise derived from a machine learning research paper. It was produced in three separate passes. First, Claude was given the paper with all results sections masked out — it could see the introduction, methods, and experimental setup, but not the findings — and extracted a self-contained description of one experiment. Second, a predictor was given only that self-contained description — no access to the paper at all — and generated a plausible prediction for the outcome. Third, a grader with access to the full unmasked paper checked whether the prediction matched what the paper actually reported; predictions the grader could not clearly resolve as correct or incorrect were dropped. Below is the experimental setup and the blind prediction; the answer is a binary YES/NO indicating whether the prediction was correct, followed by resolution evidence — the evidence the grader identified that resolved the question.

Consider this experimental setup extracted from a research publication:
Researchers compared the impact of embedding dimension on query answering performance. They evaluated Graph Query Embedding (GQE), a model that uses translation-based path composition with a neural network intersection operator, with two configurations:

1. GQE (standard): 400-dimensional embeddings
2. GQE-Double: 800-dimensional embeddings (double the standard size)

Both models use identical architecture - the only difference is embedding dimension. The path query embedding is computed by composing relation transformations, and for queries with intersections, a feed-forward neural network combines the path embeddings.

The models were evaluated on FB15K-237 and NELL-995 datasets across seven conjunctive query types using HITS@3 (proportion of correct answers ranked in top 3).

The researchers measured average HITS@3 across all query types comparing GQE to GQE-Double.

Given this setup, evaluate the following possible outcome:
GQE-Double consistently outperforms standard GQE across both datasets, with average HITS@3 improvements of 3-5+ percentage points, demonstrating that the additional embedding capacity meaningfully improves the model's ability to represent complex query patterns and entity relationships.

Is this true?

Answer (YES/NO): NO